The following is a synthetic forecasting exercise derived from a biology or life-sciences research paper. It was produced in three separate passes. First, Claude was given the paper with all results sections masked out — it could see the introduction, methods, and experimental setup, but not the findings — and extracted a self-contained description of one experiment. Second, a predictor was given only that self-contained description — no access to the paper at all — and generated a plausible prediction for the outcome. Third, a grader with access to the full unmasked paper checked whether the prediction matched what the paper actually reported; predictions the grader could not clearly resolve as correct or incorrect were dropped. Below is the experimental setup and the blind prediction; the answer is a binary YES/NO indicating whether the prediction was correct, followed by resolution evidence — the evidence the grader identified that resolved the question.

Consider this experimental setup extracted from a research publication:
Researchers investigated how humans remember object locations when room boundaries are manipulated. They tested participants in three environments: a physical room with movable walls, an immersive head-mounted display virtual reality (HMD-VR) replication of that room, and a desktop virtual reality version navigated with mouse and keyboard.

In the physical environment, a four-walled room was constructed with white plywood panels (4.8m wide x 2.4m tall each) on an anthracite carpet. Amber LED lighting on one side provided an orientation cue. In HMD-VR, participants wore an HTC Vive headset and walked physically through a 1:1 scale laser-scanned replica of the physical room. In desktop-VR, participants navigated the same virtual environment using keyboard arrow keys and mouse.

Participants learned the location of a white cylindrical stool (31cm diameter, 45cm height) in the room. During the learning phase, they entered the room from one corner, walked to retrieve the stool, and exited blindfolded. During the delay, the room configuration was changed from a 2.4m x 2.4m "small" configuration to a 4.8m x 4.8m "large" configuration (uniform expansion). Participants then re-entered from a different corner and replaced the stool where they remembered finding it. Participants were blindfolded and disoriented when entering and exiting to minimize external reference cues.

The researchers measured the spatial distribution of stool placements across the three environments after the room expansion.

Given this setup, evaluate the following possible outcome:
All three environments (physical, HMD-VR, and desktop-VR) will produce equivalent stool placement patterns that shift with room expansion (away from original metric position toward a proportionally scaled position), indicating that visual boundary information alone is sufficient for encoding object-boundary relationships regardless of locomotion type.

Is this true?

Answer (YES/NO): NO